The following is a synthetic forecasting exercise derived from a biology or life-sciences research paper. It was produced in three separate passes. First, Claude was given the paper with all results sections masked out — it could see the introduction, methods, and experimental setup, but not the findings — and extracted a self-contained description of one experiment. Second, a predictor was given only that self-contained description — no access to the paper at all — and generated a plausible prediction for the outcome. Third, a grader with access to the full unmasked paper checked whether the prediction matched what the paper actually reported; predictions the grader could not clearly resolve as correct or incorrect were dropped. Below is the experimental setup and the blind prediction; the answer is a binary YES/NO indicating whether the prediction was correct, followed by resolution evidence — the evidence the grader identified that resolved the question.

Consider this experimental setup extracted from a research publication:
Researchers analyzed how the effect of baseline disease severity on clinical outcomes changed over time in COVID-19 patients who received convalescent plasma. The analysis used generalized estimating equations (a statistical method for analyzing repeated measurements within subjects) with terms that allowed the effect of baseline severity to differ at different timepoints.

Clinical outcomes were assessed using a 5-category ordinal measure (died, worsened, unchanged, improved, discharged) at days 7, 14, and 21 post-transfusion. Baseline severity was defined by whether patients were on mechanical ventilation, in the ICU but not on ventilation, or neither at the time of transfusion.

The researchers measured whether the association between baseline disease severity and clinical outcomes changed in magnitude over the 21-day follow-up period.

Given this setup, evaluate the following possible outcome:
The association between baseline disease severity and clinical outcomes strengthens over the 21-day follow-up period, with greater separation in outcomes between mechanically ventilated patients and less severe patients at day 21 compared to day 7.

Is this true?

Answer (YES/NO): NO